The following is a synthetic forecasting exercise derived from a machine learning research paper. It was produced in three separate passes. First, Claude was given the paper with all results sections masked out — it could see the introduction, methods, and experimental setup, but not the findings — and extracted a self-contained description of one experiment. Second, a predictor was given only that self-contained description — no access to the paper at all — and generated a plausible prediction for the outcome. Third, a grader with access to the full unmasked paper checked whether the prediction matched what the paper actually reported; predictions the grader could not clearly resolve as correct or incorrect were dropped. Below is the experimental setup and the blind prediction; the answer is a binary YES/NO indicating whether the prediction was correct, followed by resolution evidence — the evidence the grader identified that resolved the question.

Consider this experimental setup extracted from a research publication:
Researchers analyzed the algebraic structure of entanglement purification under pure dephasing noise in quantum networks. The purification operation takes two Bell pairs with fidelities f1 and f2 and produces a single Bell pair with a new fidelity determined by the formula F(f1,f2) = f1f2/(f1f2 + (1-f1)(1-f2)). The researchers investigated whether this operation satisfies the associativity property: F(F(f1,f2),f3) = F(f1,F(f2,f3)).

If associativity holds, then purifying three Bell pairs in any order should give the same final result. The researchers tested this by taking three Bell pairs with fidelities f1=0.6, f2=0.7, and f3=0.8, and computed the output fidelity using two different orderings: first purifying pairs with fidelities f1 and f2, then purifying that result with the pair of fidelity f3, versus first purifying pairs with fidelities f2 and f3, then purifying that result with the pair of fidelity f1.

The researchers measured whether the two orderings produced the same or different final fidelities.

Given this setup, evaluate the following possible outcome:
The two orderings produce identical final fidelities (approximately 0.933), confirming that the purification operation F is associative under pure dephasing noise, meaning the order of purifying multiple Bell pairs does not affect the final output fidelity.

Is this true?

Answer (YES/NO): YES